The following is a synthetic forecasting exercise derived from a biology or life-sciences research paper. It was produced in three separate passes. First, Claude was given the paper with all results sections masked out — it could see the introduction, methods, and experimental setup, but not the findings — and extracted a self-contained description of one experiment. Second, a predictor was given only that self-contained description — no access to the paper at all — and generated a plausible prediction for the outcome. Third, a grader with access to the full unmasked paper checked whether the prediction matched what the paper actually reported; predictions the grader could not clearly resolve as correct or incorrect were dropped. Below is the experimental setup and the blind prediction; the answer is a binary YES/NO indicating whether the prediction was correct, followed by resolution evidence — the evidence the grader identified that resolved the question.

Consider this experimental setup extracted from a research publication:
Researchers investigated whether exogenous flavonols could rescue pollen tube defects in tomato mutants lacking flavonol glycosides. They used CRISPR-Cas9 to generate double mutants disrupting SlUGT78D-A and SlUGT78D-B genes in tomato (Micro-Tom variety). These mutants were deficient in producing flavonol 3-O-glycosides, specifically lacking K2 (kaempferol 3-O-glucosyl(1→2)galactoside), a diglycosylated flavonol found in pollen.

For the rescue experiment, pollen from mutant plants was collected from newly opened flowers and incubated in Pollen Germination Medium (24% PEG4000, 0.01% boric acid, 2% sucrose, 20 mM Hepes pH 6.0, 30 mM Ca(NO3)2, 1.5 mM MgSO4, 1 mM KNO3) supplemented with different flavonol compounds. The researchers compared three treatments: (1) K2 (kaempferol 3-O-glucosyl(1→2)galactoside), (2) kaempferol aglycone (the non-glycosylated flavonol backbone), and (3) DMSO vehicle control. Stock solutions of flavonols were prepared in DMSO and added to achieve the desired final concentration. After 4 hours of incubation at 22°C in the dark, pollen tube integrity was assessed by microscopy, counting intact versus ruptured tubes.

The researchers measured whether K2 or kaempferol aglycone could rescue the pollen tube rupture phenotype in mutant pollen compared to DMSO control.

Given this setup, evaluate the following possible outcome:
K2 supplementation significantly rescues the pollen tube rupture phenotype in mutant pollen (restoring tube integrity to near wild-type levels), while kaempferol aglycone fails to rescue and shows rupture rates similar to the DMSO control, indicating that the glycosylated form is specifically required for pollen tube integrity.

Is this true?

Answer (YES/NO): YES